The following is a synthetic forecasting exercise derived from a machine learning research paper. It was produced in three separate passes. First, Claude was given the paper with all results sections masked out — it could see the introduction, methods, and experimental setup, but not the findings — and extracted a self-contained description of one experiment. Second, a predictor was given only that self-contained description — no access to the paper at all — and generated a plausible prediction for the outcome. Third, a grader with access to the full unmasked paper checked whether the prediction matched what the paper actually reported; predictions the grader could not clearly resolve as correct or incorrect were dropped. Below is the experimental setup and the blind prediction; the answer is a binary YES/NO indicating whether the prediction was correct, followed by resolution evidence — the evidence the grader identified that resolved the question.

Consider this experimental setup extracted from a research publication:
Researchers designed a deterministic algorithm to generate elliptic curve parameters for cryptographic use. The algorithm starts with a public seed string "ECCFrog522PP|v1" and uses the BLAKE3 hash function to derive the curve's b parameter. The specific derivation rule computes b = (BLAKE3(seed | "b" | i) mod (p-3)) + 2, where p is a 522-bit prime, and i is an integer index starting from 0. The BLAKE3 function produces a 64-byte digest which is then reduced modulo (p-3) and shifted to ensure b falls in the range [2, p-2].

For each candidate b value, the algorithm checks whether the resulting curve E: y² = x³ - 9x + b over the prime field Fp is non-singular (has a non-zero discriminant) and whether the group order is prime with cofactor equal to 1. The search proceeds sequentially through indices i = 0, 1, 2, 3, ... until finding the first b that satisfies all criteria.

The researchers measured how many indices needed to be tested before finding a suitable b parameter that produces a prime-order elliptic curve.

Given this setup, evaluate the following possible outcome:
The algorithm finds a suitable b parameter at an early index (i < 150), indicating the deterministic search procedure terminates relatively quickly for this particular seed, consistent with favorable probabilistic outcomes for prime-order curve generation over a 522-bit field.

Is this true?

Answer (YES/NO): NO